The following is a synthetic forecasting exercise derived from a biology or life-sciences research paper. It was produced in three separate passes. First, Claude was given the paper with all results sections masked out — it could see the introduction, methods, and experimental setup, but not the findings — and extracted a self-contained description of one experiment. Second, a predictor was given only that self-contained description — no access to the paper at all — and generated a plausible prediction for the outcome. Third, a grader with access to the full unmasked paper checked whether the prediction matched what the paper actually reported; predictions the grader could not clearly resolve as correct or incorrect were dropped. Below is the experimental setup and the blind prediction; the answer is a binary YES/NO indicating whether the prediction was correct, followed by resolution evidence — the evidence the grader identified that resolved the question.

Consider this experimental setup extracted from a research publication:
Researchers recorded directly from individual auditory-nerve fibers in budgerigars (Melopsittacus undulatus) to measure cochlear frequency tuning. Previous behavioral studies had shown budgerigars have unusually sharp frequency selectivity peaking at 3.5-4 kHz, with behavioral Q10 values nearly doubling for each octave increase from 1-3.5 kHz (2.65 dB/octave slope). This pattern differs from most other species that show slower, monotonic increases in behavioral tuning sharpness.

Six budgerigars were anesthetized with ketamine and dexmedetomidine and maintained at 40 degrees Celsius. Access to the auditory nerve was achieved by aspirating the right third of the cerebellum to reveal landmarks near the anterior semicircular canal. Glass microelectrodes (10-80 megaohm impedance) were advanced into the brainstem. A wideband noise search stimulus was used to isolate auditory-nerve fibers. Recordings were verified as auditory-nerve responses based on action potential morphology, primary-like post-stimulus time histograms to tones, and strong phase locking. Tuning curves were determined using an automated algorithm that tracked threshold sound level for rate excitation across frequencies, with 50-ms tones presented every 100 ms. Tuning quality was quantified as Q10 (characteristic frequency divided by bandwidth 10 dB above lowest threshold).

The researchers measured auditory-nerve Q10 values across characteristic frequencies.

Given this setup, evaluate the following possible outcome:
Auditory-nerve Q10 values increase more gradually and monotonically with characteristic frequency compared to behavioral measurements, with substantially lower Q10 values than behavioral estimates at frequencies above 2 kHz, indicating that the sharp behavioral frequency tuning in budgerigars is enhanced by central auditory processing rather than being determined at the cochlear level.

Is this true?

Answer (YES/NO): YES